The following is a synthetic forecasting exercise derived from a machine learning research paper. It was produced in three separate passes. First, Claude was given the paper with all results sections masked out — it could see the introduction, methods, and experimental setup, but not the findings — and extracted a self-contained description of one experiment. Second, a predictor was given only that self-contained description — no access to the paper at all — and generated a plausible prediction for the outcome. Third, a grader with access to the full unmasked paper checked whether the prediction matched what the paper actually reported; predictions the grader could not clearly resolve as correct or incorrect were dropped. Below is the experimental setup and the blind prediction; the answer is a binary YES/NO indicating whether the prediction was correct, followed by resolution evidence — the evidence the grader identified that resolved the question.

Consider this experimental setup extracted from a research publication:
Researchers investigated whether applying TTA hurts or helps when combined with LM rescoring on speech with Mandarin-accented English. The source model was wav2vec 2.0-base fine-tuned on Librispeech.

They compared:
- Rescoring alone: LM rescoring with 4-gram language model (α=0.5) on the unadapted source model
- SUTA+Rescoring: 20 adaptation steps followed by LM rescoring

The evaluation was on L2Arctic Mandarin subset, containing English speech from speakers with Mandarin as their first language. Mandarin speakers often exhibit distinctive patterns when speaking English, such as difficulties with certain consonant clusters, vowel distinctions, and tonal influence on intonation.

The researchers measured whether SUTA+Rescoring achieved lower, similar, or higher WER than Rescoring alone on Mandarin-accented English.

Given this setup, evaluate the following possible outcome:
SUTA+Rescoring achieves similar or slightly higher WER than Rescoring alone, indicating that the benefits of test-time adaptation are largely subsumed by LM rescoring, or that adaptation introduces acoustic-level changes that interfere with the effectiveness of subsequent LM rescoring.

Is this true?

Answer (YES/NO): YES